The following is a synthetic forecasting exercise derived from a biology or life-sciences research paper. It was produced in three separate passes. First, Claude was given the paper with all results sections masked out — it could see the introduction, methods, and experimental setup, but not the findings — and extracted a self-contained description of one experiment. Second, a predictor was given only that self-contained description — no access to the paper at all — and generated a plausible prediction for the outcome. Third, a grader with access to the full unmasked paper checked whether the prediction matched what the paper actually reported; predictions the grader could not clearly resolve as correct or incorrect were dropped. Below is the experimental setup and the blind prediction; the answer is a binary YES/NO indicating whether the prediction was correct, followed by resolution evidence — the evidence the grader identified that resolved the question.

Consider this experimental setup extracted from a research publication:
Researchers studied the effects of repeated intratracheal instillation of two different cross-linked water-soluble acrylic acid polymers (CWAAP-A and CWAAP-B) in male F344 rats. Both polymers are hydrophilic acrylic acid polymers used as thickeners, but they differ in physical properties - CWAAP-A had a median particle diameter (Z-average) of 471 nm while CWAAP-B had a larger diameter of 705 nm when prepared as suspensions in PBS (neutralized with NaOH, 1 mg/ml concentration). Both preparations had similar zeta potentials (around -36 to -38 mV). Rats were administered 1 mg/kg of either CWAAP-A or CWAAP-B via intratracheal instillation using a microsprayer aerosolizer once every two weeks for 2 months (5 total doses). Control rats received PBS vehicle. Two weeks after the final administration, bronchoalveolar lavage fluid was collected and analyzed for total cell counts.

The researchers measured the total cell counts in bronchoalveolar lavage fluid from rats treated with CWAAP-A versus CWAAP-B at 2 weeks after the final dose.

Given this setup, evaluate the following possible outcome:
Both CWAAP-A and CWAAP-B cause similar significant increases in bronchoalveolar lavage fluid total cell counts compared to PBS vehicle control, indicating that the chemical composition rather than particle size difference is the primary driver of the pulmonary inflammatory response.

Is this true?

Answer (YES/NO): YES